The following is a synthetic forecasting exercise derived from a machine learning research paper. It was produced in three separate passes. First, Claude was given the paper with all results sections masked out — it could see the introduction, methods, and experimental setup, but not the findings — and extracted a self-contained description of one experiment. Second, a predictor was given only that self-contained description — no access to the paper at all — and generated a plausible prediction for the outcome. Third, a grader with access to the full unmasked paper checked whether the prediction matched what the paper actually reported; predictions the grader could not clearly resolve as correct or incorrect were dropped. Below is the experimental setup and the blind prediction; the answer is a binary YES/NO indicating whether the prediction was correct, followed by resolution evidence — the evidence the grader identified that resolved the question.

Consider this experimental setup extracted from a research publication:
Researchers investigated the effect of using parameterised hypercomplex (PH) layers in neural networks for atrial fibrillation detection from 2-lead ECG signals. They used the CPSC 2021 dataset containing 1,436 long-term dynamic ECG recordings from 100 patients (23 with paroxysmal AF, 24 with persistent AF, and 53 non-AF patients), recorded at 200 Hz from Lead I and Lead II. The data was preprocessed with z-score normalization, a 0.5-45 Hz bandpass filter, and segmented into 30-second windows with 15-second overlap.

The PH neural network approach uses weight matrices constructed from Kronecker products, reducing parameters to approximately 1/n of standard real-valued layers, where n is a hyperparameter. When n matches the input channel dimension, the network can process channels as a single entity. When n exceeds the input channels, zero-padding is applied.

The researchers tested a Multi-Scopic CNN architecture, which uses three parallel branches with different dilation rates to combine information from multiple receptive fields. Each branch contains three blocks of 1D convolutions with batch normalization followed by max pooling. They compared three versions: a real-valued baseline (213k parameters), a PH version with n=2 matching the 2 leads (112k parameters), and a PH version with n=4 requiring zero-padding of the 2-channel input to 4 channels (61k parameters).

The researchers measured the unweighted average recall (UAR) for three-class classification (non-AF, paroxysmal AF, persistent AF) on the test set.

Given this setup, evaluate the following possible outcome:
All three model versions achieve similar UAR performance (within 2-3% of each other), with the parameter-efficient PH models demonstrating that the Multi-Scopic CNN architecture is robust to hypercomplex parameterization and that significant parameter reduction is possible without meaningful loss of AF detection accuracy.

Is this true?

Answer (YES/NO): NO